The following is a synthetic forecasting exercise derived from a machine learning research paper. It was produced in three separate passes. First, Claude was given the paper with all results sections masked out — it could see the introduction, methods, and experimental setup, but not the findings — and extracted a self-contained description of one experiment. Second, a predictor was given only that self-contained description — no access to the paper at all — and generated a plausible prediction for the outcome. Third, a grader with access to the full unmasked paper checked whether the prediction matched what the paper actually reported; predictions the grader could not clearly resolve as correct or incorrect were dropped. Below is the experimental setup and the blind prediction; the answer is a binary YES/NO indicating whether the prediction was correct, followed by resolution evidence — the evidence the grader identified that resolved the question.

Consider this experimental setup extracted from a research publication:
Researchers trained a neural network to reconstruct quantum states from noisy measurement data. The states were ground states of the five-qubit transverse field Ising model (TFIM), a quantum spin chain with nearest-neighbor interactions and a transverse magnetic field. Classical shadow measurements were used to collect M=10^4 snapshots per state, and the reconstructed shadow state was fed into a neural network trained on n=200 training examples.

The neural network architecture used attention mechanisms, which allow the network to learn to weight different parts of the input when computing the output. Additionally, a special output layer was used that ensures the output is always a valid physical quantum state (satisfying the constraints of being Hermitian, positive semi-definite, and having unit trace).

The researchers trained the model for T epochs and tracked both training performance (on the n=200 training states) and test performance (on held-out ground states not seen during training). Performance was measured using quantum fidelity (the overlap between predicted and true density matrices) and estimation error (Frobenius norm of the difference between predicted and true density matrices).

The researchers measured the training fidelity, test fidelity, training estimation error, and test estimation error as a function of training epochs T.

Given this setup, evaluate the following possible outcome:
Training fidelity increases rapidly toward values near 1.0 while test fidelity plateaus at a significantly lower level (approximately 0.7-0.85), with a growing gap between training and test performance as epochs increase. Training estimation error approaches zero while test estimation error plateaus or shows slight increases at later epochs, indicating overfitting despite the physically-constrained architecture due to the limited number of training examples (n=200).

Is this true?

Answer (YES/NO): NO